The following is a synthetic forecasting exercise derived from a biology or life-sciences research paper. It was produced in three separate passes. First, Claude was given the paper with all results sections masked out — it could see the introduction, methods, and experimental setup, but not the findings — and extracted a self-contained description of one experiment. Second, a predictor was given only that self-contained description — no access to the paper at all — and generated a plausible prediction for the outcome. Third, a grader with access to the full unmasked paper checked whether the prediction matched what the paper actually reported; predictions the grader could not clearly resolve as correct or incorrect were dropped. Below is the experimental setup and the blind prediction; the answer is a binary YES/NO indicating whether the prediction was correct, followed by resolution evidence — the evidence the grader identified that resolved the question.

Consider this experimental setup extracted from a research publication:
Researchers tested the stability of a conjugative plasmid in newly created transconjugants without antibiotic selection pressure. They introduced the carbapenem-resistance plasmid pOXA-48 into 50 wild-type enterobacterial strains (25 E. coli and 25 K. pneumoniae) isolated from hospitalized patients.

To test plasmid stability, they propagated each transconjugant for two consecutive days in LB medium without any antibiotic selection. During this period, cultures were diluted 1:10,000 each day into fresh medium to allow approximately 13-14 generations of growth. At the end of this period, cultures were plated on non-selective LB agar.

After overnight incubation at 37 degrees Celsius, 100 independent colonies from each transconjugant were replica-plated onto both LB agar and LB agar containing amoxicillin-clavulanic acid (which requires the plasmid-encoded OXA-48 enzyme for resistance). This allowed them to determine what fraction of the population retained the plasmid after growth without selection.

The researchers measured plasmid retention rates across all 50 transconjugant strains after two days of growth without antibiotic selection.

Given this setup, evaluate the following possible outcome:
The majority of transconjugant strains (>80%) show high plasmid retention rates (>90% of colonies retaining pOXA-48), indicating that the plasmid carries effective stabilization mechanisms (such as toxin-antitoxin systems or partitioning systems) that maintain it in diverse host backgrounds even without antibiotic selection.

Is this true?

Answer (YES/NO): YES